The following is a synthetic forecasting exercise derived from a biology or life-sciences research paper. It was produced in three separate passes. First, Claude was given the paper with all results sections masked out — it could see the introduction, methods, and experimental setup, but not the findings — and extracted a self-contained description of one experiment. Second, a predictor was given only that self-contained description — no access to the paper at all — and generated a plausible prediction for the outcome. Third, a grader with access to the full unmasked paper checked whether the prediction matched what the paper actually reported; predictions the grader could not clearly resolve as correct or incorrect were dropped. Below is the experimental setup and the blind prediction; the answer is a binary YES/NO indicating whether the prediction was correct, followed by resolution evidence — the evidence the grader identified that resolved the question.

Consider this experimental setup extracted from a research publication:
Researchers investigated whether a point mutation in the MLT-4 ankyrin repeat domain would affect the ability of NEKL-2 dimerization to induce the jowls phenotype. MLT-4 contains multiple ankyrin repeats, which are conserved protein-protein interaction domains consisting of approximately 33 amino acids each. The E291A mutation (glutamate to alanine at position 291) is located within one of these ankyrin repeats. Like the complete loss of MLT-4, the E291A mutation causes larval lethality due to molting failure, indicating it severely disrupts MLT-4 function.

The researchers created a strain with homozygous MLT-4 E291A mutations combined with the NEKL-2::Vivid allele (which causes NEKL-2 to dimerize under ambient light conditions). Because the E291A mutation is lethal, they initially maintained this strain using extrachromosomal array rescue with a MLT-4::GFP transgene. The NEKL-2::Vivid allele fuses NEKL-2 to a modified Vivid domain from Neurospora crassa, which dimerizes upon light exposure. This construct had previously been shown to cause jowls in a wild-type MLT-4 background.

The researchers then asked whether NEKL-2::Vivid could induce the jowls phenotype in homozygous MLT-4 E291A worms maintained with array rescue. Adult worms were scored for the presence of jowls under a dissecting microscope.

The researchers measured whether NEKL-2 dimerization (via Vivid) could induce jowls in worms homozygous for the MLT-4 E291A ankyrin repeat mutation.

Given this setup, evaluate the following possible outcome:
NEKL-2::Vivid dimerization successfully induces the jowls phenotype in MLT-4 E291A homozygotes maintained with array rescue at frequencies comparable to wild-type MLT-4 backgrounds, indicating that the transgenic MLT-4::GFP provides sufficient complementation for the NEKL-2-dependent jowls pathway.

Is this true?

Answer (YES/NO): NO